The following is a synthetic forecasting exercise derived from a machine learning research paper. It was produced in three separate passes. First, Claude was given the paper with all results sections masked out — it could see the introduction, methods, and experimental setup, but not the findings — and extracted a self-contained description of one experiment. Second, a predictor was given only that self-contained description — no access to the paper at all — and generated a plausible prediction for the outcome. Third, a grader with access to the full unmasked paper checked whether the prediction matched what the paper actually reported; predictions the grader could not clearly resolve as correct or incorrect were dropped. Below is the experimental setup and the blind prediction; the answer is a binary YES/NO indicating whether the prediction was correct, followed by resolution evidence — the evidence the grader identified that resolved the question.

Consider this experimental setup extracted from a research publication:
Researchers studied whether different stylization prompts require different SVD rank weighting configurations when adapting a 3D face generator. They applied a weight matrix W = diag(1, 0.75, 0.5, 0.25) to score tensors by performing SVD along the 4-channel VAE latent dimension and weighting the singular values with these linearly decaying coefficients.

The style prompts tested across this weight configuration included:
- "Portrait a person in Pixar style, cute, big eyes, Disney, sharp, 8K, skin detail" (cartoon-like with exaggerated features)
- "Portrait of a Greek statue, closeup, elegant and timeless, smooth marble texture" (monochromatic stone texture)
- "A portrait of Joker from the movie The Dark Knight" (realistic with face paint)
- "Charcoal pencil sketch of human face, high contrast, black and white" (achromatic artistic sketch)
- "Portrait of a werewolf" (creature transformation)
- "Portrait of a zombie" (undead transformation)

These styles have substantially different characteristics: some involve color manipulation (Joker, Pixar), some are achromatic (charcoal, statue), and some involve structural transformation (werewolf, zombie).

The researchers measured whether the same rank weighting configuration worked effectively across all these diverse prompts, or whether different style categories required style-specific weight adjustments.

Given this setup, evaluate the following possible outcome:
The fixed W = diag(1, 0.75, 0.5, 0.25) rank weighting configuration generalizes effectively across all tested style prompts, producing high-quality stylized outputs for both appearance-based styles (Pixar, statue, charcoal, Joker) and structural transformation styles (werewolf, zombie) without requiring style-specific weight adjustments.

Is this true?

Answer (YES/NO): YES